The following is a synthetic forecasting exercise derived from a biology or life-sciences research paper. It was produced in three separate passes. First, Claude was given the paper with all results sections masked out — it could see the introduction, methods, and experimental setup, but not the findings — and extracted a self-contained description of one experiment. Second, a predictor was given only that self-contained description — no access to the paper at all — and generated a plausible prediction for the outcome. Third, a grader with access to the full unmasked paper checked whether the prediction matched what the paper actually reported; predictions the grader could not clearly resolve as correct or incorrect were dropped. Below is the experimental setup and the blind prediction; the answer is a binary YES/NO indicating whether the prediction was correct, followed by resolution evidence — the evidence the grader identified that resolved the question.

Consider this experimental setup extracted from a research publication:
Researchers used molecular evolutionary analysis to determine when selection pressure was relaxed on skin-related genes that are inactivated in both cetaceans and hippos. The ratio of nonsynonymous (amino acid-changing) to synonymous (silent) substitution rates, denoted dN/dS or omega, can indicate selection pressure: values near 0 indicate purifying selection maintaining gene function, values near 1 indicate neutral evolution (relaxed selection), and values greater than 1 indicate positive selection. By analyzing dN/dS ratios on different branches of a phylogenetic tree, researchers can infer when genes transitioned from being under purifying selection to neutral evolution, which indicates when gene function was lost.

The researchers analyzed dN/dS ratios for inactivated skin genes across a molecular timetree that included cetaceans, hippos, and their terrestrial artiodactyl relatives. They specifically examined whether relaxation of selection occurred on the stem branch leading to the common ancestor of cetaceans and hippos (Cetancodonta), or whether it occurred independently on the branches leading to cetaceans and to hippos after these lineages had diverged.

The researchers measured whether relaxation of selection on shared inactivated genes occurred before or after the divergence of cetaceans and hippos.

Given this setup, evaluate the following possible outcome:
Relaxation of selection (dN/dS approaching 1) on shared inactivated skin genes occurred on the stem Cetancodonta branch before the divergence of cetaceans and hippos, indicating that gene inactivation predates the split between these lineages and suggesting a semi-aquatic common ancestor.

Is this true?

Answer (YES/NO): NO